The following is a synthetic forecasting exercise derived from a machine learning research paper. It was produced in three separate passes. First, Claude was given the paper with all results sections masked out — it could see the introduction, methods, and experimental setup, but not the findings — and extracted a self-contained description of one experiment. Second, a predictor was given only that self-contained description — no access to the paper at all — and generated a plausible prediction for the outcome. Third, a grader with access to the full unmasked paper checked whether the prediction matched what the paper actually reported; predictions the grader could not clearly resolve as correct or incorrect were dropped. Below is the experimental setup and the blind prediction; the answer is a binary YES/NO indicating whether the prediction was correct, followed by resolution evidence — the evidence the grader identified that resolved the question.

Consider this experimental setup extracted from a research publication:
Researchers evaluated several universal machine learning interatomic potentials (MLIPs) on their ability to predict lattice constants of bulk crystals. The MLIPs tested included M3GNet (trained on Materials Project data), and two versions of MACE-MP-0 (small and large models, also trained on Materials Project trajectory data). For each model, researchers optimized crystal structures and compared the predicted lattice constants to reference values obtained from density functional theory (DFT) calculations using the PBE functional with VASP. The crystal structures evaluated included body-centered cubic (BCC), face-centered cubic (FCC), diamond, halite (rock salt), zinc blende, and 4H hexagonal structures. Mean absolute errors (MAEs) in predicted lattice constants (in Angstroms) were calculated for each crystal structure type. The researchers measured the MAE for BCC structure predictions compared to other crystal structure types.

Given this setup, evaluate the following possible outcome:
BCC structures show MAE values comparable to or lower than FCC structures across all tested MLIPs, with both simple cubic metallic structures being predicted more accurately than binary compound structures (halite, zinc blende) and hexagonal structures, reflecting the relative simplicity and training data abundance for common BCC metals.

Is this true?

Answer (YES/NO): NO